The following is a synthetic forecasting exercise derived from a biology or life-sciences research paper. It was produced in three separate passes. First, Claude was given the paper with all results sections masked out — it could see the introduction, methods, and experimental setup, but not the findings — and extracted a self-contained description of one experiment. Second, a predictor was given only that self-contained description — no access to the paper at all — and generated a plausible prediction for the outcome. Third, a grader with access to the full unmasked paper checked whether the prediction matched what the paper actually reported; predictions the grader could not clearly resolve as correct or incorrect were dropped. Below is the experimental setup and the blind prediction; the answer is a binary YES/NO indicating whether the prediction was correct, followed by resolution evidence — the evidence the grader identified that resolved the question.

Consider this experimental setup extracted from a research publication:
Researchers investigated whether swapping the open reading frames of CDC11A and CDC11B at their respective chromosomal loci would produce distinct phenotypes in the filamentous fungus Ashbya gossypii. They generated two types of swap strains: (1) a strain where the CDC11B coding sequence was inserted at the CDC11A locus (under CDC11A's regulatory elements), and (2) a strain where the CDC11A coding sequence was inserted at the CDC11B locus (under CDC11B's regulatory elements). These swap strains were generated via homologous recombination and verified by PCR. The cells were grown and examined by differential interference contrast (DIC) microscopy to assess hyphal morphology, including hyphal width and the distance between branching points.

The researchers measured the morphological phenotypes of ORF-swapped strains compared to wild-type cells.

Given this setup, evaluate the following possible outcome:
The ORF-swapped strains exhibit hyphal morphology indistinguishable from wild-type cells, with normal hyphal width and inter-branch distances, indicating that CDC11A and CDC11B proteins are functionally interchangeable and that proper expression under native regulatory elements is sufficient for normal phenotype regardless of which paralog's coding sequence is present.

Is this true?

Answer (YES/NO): NO